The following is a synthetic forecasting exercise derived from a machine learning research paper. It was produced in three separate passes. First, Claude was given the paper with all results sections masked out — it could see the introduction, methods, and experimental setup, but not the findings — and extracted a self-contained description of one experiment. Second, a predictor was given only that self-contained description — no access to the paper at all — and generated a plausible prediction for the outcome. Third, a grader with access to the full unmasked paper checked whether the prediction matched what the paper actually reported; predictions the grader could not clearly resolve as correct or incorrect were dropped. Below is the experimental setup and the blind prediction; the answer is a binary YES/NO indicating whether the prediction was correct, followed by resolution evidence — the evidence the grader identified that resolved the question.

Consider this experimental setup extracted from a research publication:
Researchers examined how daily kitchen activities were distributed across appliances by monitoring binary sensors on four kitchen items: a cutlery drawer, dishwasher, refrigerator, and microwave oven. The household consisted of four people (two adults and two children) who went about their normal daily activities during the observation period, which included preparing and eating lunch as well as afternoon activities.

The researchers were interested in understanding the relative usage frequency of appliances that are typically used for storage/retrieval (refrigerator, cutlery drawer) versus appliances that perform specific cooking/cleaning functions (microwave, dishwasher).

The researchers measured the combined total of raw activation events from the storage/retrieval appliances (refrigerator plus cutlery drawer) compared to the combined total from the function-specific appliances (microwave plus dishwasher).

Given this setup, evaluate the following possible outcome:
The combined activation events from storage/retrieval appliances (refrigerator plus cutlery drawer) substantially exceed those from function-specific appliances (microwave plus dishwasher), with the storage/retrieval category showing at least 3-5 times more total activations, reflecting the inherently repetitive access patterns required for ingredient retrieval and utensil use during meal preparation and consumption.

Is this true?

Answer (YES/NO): YES